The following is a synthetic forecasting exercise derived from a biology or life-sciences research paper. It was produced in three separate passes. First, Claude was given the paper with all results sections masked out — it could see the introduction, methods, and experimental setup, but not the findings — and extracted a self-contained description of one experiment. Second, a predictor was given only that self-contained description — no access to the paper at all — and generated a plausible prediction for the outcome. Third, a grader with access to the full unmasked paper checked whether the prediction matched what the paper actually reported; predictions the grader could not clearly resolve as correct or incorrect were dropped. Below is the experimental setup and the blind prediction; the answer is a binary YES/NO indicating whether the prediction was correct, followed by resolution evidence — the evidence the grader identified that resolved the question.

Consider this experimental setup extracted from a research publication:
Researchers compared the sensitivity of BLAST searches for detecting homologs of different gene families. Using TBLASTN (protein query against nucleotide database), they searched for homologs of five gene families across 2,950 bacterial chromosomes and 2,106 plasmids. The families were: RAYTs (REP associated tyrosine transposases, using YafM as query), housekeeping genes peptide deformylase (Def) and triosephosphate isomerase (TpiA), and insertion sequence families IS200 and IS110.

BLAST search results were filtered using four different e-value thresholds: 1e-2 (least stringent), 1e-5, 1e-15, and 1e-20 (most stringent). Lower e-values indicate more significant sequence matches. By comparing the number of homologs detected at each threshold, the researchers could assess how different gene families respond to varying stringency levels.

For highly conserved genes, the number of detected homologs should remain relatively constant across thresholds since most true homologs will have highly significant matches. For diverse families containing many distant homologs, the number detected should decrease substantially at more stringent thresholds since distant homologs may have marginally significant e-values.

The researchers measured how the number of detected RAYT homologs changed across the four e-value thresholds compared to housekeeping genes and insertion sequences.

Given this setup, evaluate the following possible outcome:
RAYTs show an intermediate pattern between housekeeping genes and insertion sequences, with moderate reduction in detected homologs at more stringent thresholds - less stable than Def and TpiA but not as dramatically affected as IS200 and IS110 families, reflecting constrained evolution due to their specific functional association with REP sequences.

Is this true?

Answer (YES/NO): NO